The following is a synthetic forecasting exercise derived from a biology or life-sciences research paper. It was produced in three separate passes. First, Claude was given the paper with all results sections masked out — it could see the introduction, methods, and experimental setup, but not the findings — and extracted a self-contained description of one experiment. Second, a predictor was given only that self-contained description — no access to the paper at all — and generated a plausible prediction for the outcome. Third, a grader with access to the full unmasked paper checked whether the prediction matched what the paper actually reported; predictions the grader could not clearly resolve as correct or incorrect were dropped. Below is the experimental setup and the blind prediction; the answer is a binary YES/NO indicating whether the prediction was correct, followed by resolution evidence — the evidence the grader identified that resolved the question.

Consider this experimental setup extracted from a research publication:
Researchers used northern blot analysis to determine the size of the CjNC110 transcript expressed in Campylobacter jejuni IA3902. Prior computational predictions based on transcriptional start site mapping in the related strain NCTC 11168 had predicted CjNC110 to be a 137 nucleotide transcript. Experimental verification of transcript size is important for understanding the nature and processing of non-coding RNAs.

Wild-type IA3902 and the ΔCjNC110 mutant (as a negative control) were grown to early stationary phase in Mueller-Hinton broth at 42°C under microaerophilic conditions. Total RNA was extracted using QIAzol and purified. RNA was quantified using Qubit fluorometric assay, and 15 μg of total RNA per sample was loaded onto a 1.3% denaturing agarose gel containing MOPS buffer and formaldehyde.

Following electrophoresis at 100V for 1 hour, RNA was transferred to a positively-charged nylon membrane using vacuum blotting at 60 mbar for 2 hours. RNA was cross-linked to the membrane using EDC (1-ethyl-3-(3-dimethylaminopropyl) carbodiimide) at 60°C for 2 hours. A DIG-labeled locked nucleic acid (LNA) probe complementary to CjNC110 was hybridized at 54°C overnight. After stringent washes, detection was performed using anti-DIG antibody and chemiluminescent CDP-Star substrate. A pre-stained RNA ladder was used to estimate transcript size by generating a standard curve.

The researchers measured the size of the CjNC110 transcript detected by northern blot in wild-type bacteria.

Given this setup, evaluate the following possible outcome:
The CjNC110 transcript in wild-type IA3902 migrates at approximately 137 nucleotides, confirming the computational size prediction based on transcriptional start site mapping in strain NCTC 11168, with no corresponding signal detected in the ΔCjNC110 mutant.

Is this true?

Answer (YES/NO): YES